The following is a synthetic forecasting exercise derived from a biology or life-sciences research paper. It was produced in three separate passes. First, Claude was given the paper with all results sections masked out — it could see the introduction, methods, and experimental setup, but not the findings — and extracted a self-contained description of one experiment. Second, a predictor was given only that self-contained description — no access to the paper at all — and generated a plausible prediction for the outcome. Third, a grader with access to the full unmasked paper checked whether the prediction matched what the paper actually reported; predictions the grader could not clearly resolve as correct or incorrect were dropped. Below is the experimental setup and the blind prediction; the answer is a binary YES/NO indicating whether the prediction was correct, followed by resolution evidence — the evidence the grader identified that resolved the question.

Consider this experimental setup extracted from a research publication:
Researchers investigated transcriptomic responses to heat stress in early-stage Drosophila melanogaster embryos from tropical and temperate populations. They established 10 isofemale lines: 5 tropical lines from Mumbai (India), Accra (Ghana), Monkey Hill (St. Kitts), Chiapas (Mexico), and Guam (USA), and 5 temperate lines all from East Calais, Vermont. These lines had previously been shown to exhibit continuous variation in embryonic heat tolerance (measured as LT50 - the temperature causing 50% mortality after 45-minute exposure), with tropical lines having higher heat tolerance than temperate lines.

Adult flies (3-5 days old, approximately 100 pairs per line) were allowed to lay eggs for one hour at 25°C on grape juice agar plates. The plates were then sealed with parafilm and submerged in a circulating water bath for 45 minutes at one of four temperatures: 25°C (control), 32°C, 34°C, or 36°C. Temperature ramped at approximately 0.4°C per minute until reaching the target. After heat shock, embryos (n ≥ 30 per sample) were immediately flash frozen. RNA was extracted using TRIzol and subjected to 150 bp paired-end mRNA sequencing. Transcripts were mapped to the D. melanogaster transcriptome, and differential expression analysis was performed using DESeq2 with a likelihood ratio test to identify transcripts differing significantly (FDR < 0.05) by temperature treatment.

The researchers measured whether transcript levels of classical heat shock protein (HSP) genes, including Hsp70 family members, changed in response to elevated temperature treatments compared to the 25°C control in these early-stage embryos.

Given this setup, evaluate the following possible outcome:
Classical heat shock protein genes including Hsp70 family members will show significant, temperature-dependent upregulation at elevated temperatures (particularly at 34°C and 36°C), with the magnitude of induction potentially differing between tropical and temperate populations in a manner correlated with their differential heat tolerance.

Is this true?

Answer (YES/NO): NO